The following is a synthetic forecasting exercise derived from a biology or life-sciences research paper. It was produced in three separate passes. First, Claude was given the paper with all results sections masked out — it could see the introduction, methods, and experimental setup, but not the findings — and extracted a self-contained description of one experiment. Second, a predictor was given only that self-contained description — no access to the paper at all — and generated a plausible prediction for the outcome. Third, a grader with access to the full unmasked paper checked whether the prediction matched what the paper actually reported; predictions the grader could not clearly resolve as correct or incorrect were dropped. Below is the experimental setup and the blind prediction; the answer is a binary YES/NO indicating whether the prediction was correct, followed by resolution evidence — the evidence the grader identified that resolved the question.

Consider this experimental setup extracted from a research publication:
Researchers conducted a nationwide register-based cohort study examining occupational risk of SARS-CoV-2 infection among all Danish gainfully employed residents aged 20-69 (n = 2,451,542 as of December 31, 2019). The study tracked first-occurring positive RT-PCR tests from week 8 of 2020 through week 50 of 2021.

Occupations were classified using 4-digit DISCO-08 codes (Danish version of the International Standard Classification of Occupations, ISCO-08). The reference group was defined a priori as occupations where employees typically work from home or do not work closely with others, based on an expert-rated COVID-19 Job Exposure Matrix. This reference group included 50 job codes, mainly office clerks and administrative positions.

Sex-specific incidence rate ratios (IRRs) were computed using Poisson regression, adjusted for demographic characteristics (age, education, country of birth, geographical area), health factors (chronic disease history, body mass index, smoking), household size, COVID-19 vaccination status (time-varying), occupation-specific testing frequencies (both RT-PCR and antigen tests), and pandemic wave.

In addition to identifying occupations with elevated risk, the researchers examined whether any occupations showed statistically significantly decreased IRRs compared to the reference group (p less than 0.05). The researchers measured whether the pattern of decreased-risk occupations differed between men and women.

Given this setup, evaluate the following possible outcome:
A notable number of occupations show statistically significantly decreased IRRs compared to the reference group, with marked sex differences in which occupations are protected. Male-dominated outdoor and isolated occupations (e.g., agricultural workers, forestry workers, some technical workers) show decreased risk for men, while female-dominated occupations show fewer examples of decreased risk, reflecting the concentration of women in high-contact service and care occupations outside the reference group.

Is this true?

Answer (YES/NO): NO